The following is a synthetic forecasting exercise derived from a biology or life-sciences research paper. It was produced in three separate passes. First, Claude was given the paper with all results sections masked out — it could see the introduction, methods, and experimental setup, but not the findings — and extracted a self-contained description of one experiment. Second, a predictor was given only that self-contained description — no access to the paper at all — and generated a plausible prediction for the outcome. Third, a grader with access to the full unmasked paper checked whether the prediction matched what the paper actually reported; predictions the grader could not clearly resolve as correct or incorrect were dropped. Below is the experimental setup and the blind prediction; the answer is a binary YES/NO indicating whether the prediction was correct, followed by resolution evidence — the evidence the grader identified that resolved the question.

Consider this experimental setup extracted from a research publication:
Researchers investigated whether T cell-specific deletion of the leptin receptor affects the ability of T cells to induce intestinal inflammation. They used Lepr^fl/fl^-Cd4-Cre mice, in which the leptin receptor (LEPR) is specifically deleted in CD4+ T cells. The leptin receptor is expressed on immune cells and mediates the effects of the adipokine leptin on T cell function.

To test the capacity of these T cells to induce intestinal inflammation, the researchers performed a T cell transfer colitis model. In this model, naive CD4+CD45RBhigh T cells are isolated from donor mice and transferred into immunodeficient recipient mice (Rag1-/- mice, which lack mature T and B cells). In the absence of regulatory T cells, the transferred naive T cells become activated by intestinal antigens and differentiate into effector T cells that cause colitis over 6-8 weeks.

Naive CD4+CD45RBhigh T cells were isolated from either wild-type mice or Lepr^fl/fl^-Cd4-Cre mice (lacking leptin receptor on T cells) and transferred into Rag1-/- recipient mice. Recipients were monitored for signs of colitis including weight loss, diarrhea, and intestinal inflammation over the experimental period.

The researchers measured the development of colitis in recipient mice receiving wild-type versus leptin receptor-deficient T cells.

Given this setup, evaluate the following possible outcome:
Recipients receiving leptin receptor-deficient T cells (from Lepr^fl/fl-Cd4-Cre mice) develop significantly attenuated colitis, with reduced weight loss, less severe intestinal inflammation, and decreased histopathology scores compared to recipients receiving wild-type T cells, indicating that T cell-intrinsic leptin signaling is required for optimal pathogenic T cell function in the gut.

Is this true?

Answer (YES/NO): YES